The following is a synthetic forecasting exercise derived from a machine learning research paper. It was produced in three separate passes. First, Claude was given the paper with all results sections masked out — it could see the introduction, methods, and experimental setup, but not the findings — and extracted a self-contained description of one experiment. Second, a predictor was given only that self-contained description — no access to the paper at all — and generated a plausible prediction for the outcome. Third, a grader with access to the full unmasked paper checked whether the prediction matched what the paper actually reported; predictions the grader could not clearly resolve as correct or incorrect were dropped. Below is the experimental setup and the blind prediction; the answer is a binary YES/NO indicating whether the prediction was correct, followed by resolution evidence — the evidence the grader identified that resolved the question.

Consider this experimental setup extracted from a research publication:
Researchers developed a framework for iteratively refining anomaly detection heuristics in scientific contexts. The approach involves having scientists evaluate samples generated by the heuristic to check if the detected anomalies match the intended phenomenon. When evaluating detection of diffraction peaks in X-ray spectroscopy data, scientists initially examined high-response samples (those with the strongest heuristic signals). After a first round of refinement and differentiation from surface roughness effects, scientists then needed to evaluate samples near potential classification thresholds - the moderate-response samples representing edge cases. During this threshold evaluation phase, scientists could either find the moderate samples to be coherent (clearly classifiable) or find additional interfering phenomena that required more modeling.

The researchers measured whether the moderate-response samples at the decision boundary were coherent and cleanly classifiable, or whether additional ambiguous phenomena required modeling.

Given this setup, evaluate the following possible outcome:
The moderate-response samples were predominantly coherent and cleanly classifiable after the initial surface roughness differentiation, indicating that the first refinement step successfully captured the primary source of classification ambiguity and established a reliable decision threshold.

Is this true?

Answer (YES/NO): NO